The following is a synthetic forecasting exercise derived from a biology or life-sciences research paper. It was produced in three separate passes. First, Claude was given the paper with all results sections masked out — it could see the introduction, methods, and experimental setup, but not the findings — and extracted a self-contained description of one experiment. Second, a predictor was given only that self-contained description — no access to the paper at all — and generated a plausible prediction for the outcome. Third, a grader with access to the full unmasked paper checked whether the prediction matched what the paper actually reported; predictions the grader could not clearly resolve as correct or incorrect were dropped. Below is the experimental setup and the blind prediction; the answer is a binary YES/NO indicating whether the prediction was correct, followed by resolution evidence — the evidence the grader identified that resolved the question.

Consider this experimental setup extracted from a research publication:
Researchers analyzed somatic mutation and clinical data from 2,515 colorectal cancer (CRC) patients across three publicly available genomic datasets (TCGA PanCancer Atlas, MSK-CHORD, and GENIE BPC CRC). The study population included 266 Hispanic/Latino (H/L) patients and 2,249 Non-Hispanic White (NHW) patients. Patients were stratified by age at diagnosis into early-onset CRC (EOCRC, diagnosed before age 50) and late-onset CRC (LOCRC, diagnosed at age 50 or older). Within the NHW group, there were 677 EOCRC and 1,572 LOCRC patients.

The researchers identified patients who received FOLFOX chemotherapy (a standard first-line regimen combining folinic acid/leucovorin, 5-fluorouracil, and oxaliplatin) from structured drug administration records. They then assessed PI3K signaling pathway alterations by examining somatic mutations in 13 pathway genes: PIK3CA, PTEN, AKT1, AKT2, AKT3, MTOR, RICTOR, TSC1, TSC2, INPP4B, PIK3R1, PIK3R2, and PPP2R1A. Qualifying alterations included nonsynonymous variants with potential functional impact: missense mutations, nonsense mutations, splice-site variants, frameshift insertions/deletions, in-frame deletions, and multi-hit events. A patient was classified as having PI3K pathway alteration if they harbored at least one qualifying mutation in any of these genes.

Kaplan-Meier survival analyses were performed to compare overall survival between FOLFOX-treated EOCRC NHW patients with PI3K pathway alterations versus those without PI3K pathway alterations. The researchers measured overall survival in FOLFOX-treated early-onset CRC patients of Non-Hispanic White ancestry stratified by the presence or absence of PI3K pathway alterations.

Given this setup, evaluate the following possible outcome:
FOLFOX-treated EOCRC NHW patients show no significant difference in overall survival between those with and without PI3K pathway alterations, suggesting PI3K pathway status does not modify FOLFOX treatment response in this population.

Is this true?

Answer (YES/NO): NO